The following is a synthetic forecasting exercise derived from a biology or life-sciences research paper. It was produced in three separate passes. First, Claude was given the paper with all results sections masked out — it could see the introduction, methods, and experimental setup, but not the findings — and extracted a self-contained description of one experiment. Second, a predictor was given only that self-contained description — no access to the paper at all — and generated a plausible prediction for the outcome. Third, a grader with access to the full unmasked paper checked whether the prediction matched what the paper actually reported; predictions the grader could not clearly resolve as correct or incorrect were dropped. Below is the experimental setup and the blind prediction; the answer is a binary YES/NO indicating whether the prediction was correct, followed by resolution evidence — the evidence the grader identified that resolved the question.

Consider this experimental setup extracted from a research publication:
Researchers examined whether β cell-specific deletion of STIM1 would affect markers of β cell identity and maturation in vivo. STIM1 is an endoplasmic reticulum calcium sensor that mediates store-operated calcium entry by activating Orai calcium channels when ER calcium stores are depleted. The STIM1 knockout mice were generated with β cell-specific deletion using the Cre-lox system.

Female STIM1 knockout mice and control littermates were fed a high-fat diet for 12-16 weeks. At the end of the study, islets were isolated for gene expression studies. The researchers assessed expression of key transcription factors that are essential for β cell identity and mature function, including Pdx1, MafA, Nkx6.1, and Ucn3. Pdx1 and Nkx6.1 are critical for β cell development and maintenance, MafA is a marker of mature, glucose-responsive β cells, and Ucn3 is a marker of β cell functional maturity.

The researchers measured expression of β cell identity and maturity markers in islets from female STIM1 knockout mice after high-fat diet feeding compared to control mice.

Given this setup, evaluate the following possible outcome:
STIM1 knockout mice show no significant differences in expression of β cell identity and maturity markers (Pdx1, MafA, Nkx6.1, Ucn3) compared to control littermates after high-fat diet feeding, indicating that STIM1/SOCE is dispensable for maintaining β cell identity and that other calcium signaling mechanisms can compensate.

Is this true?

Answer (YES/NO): NO